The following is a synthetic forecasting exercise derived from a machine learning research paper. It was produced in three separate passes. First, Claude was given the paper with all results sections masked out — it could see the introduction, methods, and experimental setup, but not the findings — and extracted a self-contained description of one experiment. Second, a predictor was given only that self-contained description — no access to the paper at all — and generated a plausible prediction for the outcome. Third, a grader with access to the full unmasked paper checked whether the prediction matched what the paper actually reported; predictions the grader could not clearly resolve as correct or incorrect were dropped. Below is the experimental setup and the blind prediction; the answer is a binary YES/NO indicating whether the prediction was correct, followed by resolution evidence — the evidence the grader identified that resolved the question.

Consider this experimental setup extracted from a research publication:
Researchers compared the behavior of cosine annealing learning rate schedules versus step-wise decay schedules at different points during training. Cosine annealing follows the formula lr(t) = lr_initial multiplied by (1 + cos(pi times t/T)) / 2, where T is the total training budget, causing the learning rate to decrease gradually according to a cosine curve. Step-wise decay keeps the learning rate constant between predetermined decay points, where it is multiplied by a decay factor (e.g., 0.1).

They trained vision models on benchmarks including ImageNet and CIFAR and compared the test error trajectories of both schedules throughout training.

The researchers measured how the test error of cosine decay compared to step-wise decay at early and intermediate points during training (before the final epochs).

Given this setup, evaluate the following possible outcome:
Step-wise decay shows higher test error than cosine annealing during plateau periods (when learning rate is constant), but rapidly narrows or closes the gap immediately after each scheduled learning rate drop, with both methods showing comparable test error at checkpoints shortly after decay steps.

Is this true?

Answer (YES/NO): NO